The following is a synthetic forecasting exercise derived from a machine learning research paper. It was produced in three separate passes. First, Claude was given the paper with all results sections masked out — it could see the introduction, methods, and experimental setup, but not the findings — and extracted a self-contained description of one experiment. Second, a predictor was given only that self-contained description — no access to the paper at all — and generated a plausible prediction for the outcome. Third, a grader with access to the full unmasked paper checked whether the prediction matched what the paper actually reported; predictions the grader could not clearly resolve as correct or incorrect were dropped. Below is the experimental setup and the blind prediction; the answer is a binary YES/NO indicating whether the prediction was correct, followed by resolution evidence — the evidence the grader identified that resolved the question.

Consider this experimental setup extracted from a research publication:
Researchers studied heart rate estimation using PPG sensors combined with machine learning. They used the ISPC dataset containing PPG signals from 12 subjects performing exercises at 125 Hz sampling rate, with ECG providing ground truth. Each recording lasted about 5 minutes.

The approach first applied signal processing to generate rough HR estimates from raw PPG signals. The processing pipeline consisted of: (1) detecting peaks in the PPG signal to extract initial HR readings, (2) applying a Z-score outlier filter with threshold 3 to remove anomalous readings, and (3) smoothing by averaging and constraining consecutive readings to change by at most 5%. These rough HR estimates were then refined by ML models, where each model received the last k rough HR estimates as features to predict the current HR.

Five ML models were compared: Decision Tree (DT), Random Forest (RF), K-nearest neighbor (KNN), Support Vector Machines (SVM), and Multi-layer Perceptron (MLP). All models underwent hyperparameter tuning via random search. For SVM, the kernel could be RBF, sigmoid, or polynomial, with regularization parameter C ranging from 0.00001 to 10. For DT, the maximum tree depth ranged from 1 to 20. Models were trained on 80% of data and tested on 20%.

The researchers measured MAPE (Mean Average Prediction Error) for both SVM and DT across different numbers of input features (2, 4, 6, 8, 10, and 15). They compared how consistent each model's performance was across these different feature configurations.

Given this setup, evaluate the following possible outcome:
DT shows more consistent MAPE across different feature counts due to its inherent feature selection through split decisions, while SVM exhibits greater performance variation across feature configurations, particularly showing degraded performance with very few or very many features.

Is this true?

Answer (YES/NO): NO